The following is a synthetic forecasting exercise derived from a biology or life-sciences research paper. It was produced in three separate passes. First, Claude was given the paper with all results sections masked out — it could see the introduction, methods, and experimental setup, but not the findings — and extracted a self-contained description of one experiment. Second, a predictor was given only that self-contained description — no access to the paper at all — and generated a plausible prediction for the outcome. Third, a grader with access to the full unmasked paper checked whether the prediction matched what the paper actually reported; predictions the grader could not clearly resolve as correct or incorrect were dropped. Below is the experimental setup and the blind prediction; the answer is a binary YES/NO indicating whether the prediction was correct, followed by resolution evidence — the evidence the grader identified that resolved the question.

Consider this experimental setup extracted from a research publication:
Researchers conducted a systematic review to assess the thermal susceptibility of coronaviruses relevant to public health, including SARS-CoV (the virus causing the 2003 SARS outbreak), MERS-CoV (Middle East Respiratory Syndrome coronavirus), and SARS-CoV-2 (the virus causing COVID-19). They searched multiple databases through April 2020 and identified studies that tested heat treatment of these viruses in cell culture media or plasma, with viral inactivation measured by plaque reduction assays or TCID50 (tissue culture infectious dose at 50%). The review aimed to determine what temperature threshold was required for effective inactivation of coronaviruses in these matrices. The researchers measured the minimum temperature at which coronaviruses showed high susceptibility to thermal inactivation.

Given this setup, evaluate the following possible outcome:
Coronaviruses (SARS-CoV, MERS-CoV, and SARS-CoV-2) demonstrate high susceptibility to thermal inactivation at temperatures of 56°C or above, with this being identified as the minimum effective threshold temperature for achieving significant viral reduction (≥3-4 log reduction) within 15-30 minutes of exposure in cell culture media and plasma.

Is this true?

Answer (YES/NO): YES